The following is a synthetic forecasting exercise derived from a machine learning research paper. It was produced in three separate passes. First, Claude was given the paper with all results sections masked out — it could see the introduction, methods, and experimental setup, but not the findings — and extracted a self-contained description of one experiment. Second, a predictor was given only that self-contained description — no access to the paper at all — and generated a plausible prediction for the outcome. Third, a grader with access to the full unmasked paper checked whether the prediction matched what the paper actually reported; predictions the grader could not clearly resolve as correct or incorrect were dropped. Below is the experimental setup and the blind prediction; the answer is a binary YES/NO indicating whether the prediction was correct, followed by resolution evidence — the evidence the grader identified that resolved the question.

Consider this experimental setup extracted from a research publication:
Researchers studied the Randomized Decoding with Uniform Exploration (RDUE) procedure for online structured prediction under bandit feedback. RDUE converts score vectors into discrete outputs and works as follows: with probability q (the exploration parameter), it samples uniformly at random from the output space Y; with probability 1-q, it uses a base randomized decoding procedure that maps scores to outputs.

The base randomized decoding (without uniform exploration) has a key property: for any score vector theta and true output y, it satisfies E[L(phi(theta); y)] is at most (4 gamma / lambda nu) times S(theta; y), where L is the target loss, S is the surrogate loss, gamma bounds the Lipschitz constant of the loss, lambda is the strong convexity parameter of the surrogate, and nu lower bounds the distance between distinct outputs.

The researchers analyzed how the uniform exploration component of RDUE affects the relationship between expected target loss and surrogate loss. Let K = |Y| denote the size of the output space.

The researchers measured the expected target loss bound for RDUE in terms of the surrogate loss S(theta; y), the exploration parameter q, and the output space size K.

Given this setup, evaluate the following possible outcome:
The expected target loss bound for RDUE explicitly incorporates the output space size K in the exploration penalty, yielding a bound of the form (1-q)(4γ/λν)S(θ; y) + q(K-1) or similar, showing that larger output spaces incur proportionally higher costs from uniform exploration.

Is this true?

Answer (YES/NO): NO